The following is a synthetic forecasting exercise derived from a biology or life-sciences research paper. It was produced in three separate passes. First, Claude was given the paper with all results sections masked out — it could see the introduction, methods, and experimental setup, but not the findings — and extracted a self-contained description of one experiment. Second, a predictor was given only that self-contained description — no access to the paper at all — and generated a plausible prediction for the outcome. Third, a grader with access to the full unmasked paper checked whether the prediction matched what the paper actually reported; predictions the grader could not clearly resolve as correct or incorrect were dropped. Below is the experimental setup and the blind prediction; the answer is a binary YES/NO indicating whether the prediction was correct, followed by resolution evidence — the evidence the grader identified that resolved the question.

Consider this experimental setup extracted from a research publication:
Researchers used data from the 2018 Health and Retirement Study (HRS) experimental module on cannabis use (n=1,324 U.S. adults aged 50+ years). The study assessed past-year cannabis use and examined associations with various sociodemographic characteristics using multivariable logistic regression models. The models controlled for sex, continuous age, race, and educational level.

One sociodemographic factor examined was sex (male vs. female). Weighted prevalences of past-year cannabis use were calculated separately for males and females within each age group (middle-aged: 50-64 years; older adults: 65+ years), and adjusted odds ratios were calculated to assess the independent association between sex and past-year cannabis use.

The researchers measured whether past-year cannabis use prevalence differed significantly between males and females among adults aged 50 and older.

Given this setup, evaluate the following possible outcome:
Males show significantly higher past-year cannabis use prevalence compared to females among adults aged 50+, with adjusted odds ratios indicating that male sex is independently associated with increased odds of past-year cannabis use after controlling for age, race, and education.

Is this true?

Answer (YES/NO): NO